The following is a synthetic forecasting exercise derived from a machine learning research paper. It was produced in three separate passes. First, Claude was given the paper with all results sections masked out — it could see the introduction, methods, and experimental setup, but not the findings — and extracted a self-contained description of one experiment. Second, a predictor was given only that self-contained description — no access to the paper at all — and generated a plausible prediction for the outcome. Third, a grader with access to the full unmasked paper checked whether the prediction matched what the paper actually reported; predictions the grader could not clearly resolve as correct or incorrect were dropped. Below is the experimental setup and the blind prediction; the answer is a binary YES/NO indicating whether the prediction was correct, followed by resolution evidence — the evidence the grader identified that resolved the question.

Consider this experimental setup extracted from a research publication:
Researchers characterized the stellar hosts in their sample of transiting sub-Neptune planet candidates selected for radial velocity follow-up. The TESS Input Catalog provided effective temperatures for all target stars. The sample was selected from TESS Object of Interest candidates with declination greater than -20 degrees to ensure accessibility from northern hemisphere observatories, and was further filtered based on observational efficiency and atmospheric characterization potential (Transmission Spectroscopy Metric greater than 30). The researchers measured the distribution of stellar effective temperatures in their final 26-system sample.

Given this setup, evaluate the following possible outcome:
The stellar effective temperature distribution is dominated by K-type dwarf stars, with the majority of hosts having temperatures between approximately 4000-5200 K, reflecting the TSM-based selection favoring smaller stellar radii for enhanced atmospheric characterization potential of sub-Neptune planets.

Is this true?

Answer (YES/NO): NO